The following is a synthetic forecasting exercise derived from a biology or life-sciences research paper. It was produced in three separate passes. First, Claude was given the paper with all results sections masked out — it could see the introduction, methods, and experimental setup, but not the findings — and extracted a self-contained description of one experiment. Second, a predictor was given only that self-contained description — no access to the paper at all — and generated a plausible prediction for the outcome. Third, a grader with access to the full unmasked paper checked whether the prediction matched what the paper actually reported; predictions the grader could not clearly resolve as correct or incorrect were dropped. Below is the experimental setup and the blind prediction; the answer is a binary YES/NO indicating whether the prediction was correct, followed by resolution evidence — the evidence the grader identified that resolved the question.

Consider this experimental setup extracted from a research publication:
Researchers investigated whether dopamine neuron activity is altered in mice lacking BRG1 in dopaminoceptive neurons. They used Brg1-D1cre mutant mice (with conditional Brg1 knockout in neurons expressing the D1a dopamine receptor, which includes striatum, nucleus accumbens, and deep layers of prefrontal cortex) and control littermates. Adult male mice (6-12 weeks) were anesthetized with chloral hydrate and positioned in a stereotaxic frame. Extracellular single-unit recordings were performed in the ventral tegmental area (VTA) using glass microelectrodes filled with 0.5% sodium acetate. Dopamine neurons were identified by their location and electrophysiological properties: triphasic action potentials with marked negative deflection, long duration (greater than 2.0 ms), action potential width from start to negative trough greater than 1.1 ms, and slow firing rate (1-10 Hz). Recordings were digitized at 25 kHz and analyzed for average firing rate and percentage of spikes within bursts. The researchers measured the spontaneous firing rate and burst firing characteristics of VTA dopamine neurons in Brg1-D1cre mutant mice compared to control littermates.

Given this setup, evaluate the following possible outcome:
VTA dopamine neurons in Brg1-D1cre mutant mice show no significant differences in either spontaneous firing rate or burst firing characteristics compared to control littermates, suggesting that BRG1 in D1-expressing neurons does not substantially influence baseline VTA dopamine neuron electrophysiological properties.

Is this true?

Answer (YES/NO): YES